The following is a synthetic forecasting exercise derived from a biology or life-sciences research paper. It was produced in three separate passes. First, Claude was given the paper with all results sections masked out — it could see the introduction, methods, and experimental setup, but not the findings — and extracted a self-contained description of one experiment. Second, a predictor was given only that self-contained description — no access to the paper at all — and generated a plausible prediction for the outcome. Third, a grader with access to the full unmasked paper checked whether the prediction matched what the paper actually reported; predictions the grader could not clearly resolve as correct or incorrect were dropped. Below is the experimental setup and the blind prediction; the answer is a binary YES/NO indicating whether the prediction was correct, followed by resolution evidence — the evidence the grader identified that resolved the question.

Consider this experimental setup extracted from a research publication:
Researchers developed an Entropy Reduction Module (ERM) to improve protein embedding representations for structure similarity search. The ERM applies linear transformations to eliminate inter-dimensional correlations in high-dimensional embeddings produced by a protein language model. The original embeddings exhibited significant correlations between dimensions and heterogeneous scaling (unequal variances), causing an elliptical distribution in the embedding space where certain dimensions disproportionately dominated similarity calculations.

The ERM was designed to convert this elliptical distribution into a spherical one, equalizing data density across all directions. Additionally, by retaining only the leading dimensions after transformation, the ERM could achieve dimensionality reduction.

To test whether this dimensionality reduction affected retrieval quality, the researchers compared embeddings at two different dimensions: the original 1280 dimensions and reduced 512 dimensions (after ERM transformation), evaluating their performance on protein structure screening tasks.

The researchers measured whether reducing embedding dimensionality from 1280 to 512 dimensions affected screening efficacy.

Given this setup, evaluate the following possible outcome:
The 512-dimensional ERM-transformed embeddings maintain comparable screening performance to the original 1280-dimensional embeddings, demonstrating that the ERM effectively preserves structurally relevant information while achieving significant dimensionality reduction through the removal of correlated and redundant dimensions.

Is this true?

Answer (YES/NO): NO